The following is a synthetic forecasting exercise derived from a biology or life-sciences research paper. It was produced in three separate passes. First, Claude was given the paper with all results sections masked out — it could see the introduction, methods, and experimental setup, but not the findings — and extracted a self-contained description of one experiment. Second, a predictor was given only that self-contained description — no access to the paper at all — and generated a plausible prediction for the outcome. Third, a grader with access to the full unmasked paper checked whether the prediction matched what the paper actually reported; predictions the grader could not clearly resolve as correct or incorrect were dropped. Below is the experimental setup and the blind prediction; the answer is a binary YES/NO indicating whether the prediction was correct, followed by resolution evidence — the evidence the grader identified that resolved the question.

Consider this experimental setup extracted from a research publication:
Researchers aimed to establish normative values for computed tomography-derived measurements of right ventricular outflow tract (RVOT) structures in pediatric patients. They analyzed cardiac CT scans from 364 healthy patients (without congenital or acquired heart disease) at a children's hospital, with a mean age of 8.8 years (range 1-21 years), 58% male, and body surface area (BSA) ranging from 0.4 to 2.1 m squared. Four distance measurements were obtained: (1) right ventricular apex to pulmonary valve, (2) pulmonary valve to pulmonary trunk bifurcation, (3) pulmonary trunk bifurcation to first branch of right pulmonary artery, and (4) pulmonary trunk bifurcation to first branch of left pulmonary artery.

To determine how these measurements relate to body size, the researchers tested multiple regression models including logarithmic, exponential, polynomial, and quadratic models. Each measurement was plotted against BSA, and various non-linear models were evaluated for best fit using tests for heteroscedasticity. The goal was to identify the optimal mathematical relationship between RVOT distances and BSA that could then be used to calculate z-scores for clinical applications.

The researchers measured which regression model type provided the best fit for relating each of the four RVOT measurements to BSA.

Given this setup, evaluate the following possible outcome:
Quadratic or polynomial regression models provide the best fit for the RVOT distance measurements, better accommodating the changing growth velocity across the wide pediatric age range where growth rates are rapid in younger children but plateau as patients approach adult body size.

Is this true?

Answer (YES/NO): YES